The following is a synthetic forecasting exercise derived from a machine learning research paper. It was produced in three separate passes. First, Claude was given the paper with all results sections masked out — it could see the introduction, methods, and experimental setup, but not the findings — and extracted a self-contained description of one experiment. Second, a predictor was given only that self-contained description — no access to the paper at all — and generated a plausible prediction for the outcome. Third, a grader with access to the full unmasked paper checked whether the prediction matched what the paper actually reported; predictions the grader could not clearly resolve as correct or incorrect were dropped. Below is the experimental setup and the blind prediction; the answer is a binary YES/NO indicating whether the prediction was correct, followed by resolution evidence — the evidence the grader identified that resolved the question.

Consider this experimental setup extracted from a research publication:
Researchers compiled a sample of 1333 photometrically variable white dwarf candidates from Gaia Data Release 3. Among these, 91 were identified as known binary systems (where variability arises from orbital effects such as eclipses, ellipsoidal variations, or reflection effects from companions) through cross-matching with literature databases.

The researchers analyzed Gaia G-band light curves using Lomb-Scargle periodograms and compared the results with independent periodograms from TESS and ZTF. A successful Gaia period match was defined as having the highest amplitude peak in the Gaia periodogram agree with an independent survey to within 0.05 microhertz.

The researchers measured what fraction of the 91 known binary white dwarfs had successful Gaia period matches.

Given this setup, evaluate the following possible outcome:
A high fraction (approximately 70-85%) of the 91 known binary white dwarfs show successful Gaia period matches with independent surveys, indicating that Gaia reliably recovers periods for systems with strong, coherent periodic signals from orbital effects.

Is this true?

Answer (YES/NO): NO